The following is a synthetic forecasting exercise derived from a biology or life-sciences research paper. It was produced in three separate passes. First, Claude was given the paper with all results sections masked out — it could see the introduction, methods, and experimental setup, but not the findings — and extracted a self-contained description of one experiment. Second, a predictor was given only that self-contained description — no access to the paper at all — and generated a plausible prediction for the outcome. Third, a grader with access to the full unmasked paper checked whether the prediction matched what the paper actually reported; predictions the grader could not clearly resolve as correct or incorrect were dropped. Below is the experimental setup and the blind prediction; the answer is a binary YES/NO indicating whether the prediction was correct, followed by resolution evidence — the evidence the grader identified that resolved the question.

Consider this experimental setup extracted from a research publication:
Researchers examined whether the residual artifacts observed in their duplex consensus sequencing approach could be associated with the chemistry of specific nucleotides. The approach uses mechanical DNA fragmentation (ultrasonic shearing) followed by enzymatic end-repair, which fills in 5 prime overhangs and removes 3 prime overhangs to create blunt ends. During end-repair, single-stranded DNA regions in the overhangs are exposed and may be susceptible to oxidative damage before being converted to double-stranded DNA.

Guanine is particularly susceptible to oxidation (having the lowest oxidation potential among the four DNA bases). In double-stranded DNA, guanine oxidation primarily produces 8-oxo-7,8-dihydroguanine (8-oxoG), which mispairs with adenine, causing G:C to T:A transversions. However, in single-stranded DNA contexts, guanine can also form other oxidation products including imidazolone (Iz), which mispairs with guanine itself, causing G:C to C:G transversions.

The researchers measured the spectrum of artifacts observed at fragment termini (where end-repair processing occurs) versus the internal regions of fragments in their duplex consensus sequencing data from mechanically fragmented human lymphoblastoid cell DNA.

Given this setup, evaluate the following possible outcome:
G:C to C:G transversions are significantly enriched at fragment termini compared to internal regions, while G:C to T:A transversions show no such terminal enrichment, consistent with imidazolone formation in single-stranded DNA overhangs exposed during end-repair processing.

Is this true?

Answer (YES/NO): YES